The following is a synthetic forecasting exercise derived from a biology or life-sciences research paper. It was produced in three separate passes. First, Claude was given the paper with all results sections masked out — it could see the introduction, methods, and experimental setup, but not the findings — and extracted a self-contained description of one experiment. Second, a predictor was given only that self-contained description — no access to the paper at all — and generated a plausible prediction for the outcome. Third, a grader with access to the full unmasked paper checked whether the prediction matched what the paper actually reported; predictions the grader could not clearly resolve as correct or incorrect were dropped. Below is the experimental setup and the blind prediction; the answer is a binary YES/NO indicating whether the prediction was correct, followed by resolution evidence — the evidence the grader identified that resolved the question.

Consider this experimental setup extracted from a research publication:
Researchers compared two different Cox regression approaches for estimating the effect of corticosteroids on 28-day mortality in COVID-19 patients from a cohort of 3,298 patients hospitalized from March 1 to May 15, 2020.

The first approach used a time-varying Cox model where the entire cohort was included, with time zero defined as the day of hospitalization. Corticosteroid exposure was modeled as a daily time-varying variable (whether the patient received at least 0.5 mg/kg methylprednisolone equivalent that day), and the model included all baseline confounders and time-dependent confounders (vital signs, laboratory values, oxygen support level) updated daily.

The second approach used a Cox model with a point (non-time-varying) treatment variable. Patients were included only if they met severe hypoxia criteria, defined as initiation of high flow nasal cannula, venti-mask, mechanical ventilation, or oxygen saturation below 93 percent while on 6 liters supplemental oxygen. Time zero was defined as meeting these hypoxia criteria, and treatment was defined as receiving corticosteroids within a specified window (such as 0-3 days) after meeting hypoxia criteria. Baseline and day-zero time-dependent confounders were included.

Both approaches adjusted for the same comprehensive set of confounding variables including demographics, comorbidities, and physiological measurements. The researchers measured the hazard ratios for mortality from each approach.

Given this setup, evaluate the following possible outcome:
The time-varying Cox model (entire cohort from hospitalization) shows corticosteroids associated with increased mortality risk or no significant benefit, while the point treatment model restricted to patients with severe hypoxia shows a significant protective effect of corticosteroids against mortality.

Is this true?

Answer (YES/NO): NO